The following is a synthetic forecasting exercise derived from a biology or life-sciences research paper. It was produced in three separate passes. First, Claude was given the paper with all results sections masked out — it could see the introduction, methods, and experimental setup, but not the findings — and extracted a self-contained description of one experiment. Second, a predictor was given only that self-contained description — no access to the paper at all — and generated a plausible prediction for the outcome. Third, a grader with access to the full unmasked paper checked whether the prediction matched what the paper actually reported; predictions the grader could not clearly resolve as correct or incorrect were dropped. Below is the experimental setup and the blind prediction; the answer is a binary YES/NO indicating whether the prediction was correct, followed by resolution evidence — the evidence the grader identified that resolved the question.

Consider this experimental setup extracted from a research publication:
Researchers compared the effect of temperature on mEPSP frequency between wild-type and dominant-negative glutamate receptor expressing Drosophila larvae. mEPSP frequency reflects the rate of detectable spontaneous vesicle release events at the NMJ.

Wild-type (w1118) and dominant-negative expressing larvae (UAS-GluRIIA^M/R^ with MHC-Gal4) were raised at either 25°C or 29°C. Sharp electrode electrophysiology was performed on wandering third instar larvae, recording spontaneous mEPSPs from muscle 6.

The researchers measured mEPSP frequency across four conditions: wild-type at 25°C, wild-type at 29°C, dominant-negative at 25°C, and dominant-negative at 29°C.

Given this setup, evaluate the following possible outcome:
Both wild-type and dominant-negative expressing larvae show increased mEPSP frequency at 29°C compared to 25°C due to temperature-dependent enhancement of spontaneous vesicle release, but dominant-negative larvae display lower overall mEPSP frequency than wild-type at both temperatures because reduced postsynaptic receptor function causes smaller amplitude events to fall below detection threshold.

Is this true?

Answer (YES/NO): NO